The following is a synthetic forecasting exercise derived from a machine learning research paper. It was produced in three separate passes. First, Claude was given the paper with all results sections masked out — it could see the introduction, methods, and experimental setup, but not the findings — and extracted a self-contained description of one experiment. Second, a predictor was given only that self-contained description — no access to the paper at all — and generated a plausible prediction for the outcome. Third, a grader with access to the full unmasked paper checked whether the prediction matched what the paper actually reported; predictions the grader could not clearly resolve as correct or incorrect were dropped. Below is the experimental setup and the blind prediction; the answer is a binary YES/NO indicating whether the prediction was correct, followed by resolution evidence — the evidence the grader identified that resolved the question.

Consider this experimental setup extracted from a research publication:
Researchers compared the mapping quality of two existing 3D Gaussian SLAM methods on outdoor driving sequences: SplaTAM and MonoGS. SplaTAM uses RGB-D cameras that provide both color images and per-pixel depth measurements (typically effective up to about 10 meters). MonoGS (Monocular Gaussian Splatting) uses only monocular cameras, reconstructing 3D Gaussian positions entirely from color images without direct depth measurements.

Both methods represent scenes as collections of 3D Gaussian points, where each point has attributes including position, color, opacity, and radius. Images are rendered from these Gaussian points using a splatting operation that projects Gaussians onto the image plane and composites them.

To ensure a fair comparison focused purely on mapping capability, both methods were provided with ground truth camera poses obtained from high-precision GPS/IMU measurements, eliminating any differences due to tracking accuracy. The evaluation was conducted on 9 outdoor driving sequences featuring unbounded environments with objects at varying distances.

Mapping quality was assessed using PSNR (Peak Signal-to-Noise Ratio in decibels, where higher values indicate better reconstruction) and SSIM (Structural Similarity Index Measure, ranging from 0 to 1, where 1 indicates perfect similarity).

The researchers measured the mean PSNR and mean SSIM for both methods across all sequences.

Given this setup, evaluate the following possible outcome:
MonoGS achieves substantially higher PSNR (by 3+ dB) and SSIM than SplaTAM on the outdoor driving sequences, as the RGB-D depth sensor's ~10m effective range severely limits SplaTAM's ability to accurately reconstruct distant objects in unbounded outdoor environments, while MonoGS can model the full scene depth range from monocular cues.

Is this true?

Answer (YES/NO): NO